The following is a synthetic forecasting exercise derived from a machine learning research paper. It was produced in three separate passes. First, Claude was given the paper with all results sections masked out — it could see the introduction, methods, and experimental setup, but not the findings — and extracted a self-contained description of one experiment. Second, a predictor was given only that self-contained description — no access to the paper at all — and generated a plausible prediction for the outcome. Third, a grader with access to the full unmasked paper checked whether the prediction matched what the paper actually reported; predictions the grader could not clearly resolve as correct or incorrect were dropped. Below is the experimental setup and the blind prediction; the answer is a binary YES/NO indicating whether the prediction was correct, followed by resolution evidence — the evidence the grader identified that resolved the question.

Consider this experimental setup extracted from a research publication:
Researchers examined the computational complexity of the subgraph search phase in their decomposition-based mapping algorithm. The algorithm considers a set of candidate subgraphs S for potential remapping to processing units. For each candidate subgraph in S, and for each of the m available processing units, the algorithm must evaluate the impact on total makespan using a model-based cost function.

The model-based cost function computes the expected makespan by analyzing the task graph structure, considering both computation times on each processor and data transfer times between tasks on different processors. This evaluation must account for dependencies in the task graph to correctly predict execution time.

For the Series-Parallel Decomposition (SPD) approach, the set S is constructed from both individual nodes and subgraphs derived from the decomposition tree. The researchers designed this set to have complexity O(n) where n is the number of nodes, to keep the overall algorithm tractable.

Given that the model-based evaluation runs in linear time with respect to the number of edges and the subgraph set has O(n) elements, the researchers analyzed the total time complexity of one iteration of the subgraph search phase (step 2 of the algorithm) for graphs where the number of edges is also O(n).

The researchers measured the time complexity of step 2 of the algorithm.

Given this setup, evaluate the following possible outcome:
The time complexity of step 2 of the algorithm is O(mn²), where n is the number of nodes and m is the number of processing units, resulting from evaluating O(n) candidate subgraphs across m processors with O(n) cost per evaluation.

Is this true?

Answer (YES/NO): YES